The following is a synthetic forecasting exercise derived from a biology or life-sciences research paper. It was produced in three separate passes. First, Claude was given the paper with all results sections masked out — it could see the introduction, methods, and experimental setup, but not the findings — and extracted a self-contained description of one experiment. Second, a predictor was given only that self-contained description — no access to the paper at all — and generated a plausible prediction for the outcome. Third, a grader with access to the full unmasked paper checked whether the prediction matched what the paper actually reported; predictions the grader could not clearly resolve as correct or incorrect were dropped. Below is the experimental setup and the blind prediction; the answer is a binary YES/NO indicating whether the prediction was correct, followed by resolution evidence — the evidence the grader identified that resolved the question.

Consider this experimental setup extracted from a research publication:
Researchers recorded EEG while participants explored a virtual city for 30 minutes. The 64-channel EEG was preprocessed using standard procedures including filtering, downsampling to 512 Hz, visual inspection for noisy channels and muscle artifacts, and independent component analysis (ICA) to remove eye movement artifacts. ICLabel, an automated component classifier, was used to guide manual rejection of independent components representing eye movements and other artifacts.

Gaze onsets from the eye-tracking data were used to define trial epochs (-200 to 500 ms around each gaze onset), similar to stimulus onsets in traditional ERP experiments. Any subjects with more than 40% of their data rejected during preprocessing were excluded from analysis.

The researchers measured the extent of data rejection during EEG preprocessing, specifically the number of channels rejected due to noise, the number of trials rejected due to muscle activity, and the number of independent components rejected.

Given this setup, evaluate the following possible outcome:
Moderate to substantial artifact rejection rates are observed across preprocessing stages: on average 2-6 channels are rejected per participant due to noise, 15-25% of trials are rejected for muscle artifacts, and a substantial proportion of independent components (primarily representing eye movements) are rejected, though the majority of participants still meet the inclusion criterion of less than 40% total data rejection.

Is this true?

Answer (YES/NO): NO